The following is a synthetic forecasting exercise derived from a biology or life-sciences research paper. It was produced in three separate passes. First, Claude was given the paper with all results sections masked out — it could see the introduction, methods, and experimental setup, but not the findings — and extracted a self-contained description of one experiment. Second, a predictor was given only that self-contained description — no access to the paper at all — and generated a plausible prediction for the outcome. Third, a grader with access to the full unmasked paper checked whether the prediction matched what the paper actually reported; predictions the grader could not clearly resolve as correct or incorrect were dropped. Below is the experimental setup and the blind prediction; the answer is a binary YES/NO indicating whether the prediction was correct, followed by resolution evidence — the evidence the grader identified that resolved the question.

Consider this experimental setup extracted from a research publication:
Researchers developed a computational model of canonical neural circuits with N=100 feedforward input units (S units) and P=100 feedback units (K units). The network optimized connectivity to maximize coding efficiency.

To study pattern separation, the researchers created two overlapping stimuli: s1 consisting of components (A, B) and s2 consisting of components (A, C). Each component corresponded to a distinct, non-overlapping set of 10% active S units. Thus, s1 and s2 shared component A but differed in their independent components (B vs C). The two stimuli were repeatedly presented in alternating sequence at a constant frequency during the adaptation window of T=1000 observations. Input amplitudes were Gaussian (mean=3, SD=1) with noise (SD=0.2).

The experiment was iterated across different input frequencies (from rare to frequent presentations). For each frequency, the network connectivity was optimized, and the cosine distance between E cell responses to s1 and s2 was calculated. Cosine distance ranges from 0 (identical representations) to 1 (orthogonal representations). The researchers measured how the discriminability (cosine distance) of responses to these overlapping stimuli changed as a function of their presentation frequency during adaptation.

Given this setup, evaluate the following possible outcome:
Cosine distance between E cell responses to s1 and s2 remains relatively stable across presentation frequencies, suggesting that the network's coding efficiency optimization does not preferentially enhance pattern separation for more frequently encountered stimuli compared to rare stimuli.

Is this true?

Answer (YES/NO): NO